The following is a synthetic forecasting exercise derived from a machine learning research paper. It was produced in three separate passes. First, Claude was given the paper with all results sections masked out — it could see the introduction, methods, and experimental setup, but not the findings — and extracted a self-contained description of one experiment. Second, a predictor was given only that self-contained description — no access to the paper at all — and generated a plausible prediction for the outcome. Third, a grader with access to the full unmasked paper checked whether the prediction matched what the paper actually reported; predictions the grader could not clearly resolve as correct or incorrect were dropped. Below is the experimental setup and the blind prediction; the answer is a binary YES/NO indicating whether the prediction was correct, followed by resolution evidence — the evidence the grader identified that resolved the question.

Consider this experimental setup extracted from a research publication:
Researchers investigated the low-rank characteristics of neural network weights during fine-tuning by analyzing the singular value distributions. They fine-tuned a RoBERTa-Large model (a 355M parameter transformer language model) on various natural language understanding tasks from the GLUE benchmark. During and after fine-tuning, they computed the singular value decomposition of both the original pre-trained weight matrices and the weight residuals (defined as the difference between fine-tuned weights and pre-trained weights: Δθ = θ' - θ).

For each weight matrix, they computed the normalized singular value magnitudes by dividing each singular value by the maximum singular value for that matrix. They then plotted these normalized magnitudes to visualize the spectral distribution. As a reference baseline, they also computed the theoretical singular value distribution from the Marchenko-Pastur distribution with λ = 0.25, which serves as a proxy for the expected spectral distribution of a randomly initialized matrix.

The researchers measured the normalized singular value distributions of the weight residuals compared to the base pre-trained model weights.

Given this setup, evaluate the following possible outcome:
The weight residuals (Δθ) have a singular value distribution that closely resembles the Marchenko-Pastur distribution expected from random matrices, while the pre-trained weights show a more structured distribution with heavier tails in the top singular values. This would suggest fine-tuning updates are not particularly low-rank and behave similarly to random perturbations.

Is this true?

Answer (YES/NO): NO